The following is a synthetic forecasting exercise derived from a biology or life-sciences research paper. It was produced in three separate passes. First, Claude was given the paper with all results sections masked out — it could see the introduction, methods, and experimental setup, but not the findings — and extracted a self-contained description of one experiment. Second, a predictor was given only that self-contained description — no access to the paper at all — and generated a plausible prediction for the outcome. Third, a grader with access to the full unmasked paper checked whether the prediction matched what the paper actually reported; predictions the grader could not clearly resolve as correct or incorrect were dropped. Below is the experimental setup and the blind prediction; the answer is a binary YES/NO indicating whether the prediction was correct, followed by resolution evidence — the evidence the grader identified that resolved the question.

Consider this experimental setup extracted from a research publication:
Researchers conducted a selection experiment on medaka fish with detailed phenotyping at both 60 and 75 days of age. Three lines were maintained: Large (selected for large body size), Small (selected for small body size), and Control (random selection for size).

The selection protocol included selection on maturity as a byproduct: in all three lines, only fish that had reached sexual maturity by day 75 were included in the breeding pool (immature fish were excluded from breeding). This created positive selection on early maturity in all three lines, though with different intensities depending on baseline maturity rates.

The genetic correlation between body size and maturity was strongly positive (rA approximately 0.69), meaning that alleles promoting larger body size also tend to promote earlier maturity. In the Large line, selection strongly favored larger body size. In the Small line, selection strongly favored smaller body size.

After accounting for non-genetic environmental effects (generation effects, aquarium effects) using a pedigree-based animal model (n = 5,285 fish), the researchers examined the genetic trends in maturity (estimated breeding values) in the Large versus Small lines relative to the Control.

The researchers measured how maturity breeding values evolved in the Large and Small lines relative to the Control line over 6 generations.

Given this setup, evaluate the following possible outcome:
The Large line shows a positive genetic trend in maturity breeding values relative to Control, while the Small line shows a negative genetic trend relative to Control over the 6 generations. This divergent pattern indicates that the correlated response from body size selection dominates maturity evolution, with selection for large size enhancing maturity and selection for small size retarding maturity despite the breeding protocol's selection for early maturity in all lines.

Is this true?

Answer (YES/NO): NO